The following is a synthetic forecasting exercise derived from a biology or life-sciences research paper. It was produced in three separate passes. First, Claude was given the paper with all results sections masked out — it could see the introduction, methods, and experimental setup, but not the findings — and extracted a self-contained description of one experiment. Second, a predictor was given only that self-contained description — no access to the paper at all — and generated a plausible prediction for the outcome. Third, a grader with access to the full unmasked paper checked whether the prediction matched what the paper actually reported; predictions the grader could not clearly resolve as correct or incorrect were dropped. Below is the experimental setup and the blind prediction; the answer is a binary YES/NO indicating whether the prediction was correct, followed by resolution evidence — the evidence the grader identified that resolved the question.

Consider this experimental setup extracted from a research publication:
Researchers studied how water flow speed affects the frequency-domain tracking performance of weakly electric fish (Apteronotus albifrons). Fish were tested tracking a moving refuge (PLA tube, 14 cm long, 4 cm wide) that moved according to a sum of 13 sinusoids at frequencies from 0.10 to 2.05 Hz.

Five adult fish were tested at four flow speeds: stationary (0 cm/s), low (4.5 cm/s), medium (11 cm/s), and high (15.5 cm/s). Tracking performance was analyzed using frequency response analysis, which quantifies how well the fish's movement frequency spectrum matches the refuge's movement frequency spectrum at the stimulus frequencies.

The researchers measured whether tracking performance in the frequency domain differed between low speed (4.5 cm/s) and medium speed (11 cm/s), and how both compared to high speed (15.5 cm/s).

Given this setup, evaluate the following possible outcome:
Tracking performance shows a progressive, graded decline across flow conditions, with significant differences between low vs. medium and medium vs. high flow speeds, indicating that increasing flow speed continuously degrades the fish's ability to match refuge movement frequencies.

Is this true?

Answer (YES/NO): NO